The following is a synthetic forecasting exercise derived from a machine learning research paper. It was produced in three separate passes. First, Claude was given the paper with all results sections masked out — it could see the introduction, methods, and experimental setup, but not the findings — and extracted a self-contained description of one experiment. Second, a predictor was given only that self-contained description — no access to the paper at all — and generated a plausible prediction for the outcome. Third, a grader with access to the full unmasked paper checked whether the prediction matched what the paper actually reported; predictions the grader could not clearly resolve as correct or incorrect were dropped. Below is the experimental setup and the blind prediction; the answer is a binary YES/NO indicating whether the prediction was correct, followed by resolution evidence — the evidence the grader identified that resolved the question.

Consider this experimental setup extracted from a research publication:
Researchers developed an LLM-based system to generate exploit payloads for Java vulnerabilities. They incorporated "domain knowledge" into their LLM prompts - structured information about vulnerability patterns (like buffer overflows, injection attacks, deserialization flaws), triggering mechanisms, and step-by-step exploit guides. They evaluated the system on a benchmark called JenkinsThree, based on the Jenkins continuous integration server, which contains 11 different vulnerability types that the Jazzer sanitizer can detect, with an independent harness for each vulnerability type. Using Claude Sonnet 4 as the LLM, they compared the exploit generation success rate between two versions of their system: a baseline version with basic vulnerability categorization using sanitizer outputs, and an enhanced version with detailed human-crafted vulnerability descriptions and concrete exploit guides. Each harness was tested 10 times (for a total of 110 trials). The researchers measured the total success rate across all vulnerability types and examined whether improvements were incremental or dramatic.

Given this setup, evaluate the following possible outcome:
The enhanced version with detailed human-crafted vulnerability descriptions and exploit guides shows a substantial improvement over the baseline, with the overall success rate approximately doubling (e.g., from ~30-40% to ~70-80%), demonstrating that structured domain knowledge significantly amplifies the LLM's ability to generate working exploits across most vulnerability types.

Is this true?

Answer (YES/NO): YES